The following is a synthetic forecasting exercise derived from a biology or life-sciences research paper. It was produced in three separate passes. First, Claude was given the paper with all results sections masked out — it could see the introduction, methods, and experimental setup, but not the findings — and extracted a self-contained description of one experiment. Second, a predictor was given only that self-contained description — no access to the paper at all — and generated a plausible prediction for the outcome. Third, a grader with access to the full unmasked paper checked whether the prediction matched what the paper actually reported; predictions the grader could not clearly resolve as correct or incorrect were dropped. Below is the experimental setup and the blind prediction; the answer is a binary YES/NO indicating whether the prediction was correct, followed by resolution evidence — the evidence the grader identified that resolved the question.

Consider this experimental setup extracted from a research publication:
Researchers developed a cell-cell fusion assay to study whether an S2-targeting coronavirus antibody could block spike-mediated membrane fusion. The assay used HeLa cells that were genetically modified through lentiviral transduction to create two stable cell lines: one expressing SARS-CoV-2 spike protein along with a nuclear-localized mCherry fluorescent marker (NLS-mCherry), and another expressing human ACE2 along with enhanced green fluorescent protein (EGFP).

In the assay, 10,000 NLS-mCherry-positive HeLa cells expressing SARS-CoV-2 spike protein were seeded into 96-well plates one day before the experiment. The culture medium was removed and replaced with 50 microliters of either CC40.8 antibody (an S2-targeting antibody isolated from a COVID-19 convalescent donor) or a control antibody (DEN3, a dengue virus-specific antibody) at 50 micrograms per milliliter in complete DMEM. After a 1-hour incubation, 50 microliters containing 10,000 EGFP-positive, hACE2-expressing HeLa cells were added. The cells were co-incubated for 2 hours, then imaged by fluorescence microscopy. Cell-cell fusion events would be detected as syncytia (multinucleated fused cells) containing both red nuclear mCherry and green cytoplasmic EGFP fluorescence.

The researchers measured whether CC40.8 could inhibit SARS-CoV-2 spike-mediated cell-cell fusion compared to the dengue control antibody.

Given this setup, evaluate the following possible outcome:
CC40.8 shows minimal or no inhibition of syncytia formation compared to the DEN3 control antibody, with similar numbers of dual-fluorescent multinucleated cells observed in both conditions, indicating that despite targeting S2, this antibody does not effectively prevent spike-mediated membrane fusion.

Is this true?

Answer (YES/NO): NO